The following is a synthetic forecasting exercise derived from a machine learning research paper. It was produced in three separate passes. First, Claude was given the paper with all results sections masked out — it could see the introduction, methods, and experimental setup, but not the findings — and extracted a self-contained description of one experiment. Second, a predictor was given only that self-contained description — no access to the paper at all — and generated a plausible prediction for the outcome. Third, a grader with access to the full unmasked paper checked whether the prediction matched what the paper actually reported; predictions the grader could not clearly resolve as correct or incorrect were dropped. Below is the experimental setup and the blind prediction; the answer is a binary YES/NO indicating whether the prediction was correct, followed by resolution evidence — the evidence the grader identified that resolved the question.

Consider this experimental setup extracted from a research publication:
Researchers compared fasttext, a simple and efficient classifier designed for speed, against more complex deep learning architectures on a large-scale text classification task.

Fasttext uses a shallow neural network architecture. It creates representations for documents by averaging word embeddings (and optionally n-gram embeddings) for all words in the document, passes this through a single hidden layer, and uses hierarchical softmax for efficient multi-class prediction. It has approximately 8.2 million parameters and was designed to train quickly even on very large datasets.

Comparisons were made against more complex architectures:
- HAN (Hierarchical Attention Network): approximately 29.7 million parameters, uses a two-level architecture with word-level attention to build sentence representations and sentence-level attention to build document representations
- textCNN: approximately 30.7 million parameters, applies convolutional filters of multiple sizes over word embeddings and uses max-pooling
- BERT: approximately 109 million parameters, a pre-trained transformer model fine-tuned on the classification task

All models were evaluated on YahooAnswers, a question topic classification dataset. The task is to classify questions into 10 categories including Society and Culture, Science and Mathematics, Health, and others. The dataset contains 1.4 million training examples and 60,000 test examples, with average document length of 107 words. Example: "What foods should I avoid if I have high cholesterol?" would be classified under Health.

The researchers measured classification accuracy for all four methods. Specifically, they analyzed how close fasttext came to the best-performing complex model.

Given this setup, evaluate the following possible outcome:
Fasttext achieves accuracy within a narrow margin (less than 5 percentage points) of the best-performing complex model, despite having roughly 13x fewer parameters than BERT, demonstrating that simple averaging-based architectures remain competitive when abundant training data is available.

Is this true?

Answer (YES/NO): NO